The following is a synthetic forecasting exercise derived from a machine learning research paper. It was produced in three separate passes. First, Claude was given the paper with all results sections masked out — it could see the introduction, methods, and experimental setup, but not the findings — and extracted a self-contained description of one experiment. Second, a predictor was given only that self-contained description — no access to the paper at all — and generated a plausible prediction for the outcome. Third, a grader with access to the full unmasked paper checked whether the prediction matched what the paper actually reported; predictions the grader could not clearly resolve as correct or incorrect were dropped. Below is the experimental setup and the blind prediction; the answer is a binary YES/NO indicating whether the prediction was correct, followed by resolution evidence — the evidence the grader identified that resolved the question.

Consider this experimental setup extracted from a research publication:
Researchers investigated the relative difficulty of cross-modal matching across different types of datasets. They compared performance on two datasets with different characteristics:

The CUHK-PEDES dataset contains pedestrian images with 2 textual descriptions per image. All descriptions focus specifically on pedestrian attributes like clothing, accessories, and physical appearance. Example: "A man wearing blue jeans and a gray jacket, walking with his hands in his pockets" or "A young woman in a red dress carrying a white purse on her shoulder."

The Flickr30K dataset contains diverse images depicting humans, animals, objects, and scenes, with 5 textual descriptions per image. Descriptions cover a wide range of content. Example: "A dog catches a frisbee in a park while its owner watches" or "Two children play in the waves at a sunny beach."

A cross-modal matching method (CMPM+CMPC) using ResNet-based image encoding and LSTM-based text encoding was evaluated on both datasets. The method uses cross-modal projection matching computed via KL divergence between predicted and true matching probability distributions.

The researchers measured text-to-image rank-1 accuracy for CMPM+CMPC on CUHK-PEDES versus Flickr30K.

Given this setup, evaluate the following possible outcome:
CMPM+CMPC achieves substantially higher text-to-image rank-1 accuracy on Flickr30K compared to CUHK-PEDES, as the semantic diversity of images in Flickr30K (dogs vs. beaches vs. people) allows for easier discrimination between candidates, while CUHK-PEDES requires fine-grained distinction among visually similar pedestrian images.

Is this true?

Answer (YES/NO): NO